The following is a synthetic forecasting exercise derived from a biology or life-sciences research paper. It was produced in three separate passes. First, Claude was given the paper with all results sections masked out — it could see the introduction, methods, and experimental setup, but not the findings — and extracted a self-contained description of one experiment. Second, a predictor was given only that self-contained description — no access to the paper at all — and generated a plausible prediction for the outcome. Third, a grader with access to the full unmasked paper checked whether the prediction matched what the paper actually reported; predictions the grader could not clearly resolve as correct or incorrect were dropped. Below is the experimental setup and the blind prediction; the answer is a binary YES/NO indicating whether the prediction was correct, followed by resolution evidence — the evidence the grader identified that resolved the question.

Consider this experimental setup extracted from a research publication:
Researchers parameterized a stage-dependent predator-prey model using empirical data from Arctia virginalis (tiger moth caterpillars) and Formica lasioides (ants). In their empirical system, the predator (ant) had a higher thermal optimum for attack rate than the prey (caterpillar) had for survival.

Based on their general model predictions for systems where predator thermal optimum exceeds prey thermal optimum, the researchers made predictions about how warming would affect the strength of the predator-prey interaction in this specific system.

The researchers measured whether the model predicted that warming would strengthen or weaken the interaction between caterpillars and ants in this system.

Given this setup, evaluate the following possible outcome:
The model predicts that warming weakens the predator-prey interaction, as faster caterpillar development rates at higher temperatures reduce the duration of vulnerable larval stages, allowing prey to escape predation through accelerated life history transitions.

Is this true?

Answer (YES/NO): NO